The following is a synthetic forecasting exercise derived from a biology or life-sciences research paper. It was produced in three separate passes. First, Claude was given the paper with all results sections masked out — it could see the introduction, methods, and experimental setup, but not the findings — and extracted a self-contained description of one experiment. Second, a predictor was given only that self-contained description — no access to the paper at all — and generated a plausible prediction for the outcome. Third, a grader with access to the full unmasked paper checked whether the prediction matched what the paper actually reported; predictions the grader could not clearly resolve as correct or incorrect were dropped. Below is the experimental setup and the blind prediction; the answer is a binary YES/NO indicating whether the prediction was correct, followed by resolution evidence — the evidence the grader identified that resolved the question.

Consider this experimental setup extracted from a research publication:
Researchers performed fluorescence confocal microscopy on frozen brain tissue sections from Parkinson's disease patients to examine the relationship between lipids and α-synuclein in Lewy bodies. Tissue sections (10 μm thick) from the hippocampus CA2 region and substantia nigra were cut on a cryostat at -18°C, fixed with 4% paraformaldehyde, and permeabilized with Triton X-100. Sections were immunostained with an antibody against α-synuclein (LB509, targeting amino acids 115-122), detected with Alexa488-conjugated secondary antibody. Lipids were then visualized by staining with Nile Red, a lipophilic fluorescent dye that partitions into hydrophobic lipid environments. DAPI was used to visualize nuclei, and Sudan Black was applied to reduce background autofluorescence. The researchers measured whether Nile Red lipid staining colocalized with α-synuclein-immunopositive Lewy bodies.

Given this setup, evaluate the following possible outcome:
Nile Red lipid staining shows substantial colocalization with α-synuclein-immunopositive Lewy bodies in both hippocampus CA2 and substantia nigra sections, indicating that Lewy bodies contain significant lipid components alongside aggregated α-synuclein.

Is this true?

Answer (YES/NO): YES